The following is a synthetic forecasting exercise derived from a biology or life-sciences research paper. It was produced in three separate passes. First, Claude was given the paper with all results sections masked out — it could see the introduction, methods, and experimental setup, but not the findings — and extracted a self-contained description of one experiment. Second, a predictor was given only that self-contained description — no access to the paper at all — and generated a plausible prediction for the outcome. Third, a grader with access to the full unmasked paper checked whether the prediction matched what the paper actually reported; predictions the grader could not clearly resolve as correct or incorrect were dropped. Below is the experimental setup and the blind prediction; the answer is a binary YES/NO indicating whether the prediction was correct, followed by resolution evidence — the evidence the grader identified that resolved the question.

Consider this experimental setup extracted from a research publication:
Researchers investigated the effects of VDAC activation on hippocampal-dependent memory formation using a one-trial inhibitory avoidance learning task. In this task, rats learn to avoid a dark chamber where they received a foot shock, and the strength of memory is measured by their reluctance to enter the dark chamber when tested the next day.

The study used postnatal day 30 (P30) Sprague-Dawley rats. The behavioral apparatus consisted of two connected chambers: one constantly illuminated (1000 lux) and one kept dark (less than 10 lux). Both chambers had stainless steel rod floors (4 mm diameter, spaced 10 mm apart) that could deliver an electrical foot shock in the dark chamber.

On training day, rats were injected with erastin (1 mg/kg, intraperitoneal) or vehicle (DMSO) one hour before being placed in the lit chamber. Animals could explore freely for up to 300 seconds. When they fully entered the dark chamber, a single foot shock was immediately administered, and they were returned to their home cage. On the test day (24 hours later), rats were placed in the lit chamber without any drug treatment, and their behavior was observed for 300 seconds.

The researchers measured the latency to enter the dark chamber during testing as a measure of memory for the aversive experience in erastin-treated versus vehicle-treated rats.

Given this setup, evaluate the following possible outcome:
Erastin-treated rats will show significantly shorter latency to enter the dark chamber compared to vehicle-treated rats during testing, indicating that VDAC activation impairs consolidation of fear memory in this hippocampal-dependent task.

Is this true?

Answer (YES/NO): YES